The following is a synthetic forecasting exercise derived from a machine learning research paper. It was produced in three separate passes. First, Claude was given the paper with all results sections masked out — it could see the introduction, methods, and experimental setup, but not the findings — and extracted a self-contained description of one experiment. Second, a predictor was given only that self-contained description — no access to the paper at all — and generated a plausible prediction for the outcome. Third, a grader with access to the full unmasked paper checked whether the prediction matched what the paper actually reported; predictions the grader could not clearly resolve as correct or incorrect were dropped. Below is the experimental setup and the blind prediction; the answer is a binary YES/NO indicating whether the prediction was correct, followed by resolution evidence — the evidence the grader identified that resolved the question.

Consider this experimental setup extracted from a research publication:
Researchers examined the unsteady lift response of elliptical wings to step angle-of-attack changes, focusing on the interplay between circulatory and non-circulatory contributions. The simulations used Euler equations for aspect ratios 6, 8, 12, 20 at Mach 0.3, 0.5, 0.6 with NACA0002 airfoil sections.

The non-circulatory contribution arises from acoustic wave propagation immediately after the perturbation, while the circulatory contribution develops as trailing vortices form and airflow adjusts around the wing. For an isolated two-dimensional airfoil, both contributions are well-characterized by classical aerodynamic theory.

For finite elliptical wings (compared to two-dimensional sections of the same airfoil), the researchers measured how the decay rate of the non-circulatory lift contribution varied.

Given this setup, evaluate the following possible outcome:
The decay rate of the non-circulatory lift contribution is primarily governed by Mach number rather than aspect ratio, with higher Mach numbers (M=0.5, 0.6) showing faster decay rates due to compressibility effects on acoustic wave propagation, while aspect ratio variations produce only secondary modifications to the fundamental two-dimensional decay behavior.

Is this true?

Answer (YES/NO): NO